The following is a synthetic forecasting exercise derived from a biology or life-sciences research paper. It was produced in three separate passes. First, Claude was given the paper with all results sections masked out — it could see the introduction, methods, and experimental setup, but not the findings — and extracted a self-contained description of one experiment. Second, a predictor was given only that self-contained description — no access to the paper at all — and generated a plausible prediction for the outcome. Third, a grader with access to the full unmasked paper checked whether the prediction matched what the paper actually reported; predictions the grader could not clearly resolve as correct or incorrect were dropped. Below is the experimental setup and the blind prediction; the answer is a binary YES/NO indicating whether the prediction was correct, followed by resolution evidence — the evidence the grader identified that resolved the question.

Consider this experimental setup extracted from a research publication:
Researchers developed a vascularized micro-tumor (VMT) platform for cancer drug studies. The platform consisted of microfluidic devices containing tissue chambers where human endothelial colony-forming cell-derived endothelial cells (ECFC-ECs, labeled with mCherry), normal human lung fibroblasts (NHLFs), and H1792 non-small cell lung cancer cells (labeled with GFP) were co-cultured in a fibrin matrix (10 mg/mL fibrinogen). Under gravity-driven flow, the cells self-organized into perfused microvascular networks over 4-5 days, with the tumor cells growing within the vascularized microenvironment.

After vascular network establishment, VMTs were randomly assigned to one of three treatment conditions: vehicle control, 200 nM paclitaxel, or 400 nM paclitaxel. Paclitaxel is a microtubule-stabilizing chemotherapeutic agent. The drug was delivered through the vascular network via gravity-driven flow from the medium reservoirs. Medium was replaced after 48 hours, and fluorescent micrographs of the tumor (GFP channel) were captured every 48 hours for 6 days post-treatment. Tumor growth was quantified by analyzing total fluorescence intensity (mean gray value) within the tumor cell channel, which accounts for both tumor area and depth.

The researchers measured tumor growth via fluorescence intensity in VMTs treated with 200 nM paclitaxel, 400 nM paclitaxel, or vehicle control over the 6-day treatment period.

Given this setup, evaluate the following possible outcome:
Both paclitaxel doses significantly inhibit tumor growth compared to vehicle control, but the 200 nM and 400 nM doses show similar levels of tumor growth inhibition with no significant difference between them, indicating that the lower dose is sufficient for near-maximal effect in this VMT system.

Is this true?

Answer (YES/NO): NO